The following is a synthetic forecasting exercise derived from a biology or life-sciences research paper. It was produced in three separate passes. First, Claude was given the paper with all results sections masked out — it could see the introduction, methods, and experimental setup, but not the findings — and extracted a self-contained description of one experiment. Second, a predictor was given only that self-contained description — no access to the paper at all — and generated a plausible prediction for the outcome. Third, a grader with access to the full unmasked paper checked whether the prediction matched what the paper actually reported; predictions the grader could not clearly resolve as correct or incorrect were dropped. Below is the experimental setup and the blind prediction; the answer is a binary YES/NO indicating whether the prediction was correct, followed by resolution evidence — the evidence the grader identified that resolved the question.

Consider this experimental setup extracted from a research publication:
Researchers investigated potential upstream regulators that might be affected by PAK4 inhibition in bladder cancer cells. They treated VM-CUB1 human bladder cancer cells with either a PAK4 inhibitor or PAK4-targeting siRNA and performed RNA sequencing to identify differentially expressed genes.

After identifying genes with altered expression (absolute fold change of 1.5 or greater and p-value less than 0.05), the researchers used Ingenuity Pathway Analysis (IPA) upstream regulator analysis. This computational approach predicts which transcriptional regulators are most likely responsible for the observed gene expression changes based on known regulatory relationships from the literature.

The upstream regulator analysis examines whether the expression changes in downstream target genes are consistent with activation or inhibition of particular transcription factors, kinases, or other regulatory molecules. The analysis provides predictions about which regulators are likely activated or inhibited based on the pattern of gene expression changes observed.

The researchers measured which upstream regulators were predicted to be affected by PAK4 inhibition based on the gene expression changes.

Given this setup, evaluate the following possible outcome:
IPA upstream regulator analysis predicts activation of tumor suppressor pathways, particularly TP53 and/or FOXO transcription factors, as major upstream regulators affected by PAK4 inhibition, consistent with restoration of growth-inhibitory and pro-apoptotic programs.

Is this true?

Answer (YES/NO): NO